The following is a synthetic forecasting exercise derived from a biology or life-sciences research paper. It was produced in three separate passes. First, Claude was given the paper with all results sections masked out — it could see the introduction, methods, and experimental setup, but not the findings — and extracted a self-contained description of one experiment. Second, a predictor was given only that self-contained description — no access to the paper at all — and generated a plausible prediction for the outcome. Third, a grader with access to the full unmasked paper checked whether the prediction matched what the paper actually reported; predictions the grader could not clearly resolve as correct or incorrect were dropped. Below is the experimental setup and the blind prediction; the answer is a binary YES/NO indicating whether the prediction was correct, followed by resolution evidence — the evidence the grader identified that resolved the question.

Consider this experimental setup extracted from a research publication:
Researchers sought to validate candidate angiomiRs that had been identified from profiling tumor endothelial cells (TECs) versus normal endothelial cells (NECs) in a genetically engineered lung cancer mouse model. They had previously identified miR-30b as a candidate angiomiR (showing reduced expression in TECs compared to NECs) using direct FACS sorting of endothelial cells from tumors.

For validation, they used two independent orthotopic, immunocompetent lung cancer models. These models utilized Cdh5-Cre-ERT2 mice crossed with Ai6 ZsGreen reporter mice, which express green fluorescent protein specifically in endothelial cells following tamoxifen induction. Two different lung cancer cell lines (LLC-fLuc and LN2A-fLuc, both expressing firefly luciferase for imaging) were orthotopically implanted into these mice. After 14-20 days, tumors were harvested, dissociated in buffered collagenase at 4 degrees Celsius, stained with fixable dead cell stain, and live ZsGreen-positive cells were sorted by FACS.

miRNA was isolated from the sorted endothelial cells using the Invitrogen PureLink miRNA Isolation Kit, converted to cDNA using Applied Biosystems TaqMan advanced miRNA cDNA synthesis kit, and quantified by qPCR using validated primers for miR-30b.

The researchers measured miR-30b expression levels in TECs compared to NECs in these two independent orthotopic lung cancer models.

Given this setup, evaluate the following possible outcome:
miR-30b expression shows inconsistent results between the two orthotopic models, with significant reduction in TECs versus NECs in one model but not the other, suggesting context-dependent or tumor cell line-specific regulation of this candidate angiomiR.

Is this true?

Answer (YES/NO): NO